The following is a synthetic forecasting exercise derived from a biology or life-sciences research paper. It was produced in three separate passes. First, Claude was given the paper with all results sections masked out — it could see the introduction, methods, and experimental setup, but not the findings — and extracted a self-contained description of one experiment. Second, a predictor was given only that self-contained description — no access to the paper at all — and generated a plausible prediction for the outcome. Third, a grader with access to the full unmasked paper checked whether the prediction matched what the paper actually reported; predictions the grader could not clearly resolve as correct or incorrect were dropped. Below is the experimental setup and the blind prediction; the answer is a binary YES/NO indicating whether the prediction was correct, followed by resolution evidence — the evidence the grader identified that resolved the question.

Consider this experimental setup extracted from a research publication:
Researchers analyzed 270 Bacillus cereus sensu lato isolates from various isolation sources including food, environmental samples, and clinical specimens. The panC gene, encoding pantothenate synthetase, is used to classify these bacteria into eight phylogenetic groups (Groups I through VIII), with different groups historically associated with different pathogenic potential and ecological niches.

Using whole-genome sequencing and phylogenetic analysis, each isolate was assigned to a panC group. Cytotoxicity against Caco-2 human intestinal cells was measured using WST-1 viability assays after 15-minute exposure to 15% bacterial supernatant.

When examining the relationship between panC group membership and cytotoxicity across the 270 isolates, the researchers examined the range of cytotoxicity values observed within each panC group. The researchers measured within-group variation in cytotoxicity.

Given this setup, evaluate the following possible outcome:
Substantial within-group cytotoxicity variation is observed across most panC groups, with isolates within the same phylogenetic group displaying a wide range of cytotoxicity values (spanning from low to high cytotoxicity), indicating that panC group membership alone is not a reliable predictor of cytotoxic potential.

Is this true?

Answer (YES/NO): YES